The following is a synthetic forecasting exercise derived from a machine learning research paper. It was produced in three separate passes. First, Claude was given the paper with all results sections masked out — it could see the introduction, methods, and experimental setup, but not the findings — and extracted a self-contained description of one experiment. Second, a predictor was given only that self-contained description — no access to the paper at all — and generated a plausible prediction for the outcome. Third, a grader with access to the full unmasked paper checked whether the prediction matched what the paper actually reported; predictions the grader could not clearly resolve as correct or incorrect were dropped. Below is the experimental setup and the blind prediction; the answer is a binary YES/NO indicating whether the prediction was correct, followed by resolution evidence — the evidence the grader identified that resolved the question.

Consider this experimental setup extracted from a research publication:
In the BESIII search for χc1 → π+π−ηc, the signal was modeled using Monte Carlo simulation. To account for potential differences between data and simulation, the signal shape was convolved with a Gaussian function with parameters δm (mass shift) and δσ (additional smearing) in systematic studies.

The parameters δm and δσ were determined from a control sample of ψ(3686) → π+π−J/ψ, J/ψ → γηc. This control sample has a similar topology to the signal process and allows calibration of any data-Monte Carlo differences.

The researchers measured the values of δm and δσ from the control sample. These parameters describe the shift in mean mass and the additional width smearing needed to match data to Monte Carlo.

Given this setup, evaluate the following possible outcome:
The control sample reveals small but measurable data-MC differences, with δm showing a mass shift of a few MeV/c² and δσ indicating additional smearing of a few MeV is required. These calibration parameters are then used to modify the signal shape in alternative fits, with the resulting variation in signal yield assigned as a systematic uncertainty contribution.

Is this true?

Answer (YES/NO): YES